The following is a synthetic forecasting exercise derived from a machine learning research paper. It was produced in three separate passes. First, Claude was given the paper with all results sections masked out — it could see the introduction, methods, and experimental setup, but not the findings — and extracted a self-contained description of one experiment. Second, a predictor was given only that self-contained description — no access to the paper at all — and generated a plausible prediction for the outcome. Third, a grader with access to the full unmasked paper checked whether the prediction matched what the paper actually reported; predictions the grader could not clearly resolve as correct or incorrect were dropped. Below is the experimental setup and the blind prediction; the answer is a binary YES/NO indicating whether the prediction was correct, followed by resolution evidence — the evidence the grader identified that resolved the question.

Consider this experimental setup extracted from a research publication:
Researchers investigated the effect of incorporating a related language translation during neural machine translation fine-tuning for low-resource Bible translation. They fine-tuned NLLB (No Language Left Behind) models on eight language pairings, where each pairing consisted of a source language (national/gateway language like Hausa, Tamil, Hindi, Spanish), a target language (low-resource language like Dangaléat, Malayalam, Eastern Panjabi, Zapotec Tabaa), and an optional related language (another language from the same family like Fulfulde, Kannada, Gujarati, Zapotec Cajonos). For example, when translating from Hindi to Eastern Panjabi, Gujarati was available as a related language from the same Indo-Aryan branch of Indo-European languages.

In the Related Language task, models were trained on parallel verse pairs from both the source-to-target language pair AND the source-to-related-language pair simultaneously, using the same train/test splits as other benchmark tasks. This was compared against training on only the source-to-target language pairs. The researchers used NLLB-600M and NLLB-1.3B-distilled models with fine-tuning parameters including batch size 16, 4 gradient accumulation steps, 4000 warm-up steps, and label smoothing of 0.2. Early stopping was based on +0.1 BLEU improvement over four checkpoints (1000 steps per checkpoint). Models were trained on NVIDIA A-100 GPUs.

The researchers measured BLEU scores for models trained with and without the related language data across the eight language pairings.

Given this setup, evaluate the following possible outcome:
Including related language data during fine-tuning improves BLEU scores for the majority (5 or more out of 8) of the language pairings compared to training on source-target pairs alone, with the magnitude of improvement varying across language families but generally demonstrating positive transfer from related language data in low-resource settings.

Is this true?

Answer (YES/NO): NO